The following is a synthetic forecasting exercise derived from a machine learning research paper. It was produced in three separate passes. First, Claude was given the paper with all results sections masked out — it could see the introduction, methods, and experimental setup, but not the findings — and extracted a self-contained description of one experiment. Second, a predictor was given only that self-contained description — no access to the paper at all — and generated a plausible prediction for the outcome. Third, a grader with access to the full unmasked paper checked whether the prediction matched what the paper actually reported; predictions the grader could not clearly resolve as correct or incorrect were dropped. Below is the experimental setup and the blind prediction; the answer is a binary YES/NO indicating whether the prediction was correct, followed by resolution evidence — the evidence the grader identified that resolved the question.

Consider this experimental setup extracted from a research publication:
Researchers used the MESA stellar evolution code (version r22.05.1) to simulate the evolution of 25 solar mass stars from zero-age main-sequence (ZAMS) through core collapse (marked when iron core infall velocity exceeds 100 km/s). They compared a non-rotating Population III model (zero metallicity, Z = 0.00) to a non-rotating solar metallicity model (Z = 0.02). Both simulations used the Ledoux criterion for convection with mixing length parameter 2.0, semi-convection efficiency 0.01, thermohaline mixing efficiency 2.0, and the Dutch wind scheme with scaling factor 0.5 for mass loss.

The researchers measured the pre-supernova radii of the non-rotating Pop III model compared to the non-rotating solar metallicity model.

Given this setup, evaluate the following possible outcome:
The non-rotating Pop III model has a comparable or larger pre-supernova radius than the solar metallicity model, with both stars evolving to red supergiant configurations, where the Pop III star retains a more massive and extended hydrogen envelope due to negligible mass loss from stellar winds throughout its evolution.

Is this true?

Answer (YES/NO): NO